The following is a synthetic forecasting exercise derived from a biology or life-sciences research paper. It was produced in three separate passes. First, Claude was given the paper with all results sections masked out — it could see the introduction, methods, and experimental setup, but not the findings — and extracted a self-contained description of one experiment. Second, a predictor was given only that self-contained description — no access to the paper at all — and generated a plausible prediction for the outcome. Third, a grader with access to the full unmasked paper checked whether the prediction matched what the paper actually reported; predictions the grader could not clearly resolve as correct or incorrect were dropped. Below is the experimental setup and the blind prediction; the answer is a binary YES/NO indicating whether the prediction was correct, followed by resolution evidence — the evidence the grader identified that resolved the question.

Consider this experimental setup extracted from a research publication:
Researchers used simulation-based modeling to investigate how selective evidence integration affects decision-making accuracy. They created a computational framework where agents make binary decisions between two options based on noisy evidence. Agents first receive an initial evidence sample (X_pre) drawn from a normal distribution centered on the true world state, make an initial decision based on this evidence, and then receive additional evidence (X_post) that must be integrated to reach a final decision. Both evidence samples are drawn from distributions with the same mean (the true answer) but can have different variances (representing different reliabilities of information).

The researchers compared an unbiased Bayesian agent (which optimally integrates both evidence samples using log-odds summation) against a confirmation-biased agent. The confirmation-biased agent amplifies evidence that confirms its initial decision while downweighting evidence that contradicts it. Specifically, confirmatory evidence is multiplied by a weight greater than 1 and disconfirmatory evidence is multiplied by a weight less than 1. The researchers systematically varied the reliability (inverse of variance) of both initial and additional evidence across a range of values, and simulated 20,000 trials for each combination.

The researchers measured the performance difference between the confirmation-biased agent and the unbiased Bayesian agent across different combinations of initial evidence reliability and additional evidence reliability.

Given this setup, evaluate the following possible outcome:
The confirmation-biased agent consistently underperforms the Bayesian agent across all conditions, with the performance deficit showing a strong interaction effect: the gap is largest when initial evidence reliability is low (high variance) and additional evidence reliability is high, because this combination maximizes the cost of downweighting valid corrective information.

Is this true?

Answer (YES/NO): YES